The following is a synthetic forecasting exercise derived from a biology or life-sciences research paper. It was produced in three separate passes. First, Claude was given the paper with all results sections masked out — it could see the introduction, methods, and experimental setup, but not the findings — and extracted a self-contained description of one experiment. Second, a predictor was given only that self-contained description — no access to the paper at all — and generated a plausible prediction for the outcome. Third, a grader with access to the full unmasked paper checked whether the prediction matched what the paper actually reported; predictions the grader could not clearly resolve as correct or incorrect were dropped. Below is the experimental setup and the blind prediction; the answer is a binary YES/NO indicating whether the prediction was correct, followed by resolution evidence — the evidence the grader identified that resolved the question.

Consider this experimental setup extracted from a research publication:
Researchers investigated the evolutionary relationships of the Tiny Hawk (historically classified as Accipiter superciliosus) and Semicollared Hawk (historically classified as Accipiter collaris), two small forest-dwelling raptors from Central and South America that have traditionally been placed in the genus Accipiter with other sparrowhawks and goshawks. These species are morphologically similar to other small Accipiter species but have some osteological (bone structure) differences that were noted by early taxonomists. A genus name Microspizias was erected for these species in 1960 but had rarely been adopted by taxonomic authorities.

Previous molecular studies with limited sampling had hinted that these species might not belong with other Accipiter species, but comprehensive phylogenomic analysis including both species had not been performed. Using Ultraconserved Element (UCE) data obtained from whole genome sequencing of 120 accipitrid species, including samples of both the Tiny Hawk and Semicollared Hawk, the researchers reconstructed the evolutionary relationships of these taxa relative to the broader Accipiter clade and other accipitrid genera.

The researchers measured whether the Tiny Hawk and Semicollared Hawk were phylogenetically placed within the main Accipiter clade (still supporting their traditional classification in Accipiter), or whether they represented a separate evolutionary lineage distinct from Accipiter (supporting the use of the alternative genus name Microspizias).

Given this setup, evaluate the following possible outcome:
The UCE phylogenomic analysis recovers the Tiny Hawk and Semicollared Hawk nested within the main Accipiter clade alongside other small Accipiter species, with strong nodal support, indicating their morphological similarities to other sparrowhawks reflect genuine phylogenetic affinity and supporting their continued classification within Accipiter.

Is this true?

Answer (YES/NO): NO